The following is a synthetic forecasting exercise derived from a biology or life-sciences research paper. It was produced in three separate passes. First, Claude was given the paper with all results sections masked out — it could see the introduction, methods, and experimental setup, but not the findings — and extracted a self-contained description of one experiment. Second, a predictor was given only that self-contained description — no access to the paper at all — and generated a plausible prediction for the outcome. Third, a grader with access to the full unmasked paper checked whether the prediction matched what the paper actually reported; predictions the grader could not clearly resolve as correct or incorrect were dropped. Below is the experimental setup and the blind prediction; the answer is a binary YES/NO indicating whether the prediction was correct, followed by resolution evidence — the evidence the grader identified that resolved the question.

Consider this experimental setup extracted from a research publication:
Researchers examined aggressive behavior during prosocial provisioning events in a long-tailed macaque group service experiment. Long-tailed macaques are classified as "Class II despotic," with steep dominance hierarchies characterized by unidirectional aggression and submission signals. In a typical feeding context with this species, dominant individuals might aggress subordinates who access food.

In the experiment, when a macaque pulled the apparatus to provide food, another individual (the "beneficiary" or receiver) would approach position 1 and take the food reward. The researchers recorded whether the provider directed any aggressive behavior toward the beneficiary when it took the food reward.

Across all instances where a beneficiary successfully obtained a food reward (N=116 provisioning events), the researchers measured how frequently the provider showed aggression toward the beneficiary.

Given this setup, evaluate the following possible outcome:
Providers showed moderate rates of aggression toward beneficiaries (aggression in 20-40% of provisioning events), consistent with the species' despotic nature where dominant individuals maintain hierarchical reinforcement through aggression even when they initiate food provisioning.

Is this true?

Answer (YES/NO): NO